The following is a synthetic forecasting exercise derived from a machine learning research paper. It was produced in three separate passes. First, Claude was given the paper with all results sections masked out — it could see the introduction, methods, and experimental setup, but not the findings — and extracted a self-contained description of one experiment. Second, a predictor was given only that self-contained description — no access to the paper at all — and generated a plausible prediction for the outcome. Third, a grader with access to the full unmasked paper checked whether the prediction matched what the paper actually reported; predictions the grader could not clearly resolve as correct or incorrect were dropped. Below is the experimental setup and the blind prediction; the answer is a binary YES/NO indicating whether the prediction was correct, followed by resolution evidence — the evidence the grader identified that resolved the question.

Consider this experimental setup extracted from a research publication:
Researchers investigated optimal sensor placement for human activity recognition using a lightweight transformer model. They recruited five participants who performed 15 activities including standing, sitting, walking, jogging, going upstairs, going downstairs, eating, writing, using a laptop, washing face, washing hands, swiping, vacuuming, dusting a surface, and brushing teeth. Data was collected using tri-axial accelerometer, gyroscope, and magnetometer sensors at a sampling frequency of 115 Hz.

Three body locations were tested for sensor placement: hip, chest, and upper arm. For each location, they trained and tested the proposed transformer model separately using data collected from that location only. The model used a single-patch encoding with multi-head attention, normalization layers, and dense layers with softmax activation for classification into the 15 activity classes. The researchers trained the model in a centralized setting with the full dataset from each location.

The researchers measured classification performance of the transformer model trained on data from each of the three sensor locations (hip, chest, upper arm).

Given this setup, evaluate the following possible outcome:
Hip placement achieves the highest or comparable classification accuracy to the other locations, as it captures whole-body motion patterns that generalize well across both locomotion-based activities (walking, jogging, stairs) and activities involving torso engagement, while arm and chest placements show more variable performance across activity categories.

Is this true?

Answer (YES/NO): YES